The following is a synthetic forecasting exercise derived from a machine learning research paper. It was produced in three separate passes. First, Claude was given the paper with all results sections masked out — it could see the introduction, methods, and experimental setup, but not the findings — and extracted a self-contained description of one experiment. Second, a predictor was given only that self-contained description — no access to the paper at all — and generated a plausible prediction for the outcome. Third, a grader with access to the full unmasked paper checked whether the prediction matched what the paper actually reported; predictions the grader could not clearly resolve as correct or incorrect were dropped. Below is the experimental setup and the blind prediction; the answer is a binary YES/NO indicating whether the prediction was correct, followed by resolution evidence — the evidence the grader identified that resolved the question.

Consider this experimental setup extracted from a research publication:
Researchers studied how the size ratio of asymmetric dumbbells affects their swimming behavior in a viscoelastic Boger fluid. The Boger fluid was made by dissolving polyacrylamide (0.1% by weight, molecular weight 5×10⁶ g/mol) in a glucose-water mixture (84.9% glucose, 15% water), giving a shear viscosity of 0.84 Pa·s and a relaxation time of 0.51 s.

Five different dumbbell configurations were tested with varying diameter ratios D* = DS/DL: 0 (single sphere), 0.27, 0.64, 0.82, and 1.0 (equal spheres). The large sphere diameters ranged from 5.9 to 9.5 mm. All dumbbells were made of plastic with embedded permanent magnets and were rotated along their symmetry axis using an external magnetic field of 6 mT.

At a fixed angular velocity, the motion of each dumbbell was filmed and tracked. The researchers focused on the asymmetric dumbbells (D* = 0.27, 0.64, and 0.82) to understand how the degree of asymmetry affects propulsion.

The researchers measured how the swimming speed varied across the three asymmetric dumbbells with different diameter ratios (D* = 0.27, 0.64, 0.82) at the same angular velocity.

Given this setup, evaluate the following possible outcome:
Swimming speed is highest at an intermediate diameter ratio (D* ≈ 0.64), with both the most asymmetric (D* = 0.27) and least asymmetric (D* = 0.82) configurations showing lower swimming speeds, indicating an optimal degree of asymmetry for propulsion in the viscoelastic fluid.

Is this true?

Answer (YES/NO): YES